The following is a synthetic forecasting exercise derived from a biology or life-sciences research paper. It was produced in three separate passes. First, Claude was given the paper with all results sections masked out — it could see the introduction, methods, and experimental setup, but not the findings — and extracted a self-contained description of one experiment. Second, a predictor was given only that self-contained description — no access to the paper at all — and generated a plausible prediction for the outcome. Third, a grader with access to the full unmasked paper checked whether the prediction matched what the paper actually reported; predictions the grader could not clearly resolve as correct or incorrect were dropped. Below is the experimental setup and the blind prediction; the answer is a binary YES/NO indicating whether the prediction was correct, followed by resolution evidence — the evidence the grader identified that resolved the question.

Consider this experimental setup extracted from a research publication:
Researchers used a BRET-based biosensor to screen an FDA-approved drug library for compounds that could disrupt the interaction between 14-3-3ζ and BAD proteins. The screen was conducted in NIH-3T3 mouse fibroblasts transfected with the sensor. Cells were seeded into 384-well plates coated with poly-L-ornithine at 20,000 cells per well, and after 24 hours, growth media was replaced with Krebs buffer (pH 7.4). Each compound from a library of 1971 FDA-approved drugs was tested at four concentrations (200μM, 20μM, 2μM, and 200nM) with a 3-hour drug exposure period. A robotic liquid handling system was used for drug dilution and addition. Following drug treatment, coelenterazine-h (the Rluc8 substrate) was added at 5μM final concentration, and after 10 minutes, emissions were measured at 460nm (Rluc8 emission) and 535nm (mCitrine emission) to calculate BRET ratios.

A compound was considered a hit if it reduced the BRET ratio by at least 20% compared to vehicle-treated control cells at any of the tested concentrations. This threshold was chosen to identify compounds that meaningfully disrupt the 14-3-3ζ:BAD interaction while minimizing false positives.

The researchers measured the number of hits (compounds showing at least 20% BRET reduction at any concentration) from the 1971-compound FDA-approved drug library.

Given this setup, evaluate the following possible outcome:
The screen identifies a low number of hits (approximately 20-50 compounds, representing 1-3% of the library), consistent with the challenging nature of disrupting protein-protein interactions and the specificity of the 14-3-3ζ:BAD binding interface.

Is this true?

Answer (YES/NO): NO